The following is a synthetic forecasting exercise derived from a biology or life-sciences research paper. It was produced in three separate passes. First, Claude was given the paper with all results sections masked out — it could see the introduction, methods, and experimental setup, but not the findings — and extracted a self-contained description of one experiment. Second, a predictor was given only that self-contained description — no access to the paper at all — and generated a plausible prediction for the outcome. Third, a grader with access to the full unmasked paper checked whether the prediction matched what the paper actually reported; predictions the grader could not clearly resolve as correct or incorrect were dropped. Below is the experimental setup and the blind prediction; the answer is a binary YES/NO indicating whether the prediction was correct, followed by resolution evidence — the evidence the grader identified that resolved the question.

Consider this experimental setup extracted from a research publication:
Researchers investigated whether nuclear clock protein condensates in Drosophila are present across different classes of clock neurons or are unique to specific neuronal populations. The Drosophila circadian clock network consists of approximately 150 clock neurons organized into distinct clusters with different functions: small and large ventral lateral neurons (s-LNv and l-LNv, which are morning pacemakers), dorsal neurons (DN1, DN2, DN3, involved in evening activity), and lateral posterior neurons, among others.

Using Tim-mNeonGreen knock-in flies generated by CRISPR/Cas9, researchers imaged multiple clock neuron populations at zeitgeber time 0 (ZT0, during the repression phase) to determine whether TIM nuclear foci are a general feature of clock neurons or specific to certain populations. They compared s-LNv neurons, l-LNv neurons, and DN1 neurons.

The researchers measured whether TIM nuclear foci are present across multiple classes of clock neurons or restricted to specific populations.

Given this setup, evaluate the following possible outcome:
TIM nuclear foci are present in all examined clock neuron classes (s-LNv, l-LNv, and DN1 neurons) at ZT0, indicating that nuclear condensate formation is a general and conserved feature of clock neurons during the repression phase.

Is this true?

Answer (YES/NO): YES